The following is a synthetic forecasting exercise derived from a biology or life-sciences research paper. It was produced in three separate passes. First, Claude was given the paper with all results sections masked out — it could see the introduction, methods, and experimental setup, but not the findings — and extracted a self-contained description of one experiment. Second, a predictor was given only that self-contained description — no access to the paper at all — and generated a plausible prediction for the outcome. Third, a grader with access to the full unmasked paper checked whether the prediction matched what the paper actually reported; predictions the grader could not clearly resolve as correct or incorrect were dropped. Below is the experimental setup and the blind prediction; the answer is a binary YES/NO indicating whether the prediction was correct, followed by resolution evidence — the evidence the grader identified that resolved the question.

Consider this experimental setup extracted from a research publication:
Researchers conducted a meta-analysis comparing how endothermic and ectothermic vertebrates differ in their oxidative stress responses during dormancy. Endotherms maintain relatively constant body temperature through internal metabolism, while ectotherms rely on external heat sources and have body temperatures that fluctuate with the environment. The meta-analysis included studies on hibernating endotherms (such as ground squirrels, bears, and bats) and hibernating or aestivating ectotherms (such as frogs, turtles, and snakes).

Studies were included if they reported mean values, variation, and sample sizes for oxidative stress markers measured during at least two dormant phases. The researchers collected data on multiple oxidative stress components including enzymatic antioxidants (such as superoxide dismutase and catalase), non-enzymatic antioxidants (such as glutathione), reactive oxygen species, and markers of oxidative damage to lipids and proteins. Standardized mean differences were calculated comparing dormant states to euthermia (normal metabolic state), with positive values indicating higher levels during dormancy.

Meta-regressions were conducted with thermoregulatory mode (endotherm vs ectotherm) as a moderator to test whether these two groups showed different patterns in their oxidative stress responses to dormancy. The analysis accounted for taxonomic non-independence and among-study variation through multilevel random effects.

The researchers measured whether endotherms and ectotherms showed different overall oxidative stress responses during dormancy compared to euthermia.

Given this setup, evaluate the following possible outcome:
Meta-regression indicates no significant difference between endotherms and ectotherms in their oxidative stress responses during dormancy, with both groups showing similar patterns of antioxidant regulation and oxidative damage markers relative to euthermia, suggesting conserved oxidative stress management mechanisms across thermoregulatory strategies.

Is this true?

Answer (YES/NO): NO